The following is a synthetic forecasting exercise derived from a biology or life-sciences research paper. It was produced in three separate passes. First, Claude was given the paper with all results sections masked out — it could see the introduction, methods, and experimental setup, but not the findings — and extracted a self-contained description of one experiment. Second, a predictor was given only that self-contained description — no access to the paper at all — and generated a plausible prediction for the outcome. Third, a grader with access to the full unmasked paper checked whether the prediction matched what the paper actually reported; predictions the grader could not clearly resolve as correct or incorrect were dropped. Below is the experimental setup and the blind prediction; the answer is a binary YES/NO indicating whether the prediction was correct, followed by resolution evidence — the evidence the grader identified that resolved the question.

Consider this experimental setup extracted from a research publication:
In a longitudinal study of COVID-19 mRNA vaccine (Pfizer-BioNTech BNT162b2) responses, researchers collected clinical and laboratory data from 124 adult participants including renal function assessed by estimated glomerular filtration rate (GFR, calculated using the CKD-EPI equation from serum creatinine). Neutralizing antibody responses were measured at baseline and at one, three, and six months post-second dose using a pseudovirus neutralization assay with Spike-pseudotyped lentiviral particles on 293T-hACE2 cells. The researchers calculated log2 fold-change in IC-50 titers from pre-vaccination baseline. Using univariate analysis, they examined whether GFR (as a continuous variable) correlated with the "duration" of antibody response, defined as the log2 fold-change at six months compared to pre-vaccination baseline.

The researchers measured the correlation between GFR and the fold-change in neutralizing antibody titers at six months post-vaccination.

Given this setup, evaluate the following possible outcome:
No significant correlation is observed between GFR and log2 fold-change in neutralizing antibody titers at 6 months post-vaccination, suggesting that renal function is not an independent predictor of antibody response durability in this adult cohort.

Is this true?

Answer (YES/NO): YES